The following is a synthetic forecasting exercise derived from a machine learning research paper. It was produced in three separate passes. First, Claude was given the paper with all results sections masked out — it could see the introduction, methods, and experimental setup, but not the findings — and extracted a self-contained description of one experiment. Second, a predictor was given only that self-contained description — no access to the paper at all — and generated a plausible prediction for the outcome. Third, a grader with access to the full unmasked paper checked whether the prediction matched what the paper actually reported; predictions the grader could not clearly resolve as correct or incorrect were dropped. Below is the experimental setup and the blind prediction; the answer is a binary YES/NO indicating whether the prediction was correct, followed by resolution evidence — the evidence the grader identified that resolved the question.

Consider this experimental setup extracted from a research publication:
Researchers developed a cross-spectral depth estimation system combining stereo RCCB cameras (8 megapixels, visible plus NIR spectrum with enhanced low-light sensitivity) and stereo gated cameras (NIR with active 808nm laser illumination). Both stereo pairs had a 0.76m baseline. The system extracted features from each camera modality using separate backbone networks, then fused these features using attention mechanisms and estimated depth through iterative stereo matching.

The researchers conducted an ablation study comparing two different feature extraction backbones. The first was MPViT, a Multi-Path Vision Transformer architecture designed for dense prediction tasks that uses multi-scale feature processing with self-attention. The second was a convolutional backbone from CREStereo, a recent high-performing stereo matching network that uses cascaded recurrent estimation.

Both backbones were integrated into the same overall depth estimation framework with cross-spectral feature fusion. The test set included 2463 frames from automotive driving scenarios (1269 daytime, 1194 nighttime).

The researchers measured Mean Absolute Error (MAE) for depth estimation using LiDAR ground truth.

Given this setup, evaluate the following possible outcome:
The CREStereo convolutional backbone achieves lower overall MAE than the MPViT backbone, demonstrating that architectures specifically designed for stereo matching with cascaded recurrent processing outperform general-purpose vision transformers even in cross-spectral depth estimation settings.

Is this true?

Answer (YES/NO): NO